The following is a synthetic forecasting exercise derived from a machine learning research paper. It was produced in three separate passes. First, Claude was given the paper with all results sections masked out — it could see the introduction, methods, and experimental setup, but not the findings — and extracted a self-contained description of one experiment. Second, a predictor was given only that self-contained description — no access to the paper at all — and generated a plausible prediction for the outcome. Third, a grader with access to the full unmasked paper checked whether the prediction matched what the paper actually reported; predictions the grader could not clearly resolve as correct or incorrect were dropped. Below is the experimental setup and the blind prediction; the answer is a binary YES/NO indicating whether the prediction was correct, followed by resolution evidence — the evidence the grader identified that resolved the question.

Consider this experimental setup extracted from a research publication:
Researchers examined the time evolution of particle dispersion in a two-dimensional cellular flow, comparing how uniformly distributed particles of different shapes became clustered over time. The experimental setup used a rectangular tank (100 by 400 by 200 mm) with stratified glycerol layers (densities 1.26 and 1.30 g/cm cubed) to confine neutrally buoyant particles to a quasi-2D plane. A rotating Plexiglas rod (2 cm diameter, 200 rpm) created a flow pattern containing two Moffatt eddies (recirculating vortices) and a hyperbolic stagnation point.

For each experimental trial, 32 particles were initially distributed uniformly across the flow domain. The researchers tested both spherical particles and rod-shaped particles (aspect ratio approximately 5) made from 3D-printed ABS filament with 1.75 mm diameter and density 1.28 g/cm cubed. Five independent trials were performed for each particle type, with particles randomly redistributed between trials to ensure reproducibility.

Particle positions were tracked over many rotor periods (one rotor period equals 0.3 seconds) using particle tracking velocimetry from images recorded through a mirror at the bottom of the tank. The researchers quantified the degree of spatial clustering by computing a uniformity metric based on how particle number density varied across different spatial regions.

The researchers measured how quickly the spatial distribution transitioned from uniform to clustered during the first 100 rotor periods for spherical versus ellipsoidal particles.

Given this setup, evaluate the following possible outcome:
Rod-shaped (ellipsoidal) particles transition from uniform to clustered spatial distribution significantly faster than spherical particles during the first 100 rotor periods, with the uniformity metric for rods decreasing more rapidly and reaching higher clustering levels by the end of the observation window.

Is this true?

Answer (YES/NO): YES